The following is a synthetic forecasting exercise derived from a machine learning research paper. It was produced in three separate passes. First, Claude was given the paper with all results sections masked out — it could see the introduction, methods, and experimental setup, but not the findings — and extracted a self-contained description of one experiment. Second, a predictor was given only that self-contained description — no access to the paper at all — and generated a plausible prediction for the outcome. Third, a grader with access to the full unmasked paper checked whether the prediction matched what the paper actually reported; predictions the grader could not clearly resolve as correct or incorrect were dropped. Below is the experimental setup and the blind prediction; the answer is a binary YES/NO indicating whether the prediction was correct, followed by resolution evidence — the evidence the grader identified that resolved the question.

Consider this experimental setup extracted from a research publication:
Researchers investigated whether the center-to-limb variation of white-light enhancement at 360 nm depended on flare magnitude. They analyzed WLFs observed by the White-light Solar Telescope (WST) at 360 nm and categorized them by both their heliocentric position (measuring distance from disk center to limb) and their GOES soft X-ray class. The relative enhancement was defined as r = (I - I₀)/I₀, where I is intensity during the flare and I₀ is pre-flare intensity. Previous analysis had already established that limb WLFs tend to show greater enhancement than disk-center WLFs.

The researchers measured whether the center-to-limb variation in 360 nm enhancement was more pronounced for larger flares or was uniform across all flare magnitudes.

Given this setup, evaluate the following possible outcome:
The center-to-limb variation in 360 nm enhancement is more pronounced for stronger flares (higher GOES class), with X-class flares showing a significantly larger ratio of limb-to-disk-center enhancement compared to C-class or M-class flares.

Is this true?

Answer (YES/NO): NO